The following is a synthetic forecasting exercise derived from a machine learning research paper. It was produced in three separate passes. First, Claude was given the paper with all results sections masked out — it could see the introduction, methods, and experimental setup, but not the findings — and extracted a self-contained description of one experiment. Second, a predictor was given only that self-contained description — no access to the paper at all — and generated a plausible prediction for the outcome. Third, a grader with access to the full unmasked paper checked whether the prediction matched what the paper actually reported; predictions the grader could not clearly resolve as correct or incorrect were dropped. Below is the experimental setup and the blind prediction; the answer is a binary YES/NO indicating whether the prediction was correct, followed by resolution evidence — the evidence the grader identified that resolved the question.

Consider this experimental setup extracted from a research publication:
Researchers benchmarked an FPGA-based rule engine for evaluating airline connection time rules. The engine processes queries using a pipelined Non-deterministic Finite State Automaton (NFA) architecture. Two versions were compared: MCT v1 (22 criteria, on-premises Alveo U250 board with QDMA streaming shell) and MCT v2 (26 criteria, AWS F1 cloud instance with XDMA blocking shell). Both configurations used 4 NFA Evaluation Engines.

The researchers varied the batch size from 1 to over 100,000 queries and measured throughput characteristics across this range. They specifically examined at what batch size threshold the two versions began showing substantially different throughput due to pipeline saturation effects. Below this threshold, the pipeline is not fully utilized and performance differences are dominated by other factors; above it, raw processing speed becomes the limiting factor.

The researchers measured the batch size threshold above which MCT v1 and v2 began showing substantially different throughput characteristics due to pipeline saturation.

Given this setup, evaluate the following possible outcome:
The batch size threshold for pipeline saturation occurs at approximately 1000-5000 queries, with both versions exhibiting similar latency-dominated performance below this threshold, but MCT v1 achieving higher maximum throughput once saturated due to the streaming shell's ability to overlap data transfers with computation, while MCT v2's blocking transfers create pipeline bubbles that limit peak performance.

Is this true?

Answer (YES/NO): NO